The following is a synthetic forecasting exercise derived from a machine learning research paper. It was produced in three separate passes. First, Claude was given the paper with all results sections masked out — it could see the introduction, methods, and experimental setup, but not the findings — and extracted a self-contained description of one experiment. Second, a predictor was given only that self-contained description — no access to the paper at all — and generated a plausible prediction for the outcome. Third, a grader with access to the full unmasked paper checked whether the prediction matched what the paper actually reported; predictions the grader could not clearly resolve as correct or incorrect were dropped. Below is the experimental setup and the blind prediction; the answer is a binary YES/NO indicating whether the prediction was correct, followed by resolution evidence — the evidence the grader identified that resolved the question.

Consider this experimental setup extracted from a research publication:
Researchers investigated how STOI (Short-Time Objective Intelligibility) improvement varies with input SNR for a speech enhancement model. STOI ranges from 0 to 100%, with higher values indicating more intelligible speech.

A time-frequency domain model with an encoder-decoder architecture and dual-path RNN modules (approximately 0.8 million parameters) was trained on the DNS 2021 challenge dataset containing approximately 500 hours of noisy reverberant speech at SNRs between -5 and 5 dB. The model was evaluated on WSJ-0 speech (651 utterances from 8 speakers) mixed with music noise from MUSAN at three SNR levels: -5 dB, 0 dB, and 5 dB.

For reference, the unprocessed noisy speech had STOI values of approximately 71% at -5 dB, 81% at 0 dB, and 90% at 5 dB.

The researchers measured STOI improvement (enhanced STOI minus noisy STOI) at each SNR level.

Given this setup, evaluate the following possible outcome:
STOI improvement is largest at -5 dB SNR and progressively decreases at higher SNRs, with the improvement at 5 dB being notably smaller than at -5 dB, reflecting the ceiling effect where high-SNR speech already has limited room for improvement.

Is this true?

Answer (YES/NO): YES